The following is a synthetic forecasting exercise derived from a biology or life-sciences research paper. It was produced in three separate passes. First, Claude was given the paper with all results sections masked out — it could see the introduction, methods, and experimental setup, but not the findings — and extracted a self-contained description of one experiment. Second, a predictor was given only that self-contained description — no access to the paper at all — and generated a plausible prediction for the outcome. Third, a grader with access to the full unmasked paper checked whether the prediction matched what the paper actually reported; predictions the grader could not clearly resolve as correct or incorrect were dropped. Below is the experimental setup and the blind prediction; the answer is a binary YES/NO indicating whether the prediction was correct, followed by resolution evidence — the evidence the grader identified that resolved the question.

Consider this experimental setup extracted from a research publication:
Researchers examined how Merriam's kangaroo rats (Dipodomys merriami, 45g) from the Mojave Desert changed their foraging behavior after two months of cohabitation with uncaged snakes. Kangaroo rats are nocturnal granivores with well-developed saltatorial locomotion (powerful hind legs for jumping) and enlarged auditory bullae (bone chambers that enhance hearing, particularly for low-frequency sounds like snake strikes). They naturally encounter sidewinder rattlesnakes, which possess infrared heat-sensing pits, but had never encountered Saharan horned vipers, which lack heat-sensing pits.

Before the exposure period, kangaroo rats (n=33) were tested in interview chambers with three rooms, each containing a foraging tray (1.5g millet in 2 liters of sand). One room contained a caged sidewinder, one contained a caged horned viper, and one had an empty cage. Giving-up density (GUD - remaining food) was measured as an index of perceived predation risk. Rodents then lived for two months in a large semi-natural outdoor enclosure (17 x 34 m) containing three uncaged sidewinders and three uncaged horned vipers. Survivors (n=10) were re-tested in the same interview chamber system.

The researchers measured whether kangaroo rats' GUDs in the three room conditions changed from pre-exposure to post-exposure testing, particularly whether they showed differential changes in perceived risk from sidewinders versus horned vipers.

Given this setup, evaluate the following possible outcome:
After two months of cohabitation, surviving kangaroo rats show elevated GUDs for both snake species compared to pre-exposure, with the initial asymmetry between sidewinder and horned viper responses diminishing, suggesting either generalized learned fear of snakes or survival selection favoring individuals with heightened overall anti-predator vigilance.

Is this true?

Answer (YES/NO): NO